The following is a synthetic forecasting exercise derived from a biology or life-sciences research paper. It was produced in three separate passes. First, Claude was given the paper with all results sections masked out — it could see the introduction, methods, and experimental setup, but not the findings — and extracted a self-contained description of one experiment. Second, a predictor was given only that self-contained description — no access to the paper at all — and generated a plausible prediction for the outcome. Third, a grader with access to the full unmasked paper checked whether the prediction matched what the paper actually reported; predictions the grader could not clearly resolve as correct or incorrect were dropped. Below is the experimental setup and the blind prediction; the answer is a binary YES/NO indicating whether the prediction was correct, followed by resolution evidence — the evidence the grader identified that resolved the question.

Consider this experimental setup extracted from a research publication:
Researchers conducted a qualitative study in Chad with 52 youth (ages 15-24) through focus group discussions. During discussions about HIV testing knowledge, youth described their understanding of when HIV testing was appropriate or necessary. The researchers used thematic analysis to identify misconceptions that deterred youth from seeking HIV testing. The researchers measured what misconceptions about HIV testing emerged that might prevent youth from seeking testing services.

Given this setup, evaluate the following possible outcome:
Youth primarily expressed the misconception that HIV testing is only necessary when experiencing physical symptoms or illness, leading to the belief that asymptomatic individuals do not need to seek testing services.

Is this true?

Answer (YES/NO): NO